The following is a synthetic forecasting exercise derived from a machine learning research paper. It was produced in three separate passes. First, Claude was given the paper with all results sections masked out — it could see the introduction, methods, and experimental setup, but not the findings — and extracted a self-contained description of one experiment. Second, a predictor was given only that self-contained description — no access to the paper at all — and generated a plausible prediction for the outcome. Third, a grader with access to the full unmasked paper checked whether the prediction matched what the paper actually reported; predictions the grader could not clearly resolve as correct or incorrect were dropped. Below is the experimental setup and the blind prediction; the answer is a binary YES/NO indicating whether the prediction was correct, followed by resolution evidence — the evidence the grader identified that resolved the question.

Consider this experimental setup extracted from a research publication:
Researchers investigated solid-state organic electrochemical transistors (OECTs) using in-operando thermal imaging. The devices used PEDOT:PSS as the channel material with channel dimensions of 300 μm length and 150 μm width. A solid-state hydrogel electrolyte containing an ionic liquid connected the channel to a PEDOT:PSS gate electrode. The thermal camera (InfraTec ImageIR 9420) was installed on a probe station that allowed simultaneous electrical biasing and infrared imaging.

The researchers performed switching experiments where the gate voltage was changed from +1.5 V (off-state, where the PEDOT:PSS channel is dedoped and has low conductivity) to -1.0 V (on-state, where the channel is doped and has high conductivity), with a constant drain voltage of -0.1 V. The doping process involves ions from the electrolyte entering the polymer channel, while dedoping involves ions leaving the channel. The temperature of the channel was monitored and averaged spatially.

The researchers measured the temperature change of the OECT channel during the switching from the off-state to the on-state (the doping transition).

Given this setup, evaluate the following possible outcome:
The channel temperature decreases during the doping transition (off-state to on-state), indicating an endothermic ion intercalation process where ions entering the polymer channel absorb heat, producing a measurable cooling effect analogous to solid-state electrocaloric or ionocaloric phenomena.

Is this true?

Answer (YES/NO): NO